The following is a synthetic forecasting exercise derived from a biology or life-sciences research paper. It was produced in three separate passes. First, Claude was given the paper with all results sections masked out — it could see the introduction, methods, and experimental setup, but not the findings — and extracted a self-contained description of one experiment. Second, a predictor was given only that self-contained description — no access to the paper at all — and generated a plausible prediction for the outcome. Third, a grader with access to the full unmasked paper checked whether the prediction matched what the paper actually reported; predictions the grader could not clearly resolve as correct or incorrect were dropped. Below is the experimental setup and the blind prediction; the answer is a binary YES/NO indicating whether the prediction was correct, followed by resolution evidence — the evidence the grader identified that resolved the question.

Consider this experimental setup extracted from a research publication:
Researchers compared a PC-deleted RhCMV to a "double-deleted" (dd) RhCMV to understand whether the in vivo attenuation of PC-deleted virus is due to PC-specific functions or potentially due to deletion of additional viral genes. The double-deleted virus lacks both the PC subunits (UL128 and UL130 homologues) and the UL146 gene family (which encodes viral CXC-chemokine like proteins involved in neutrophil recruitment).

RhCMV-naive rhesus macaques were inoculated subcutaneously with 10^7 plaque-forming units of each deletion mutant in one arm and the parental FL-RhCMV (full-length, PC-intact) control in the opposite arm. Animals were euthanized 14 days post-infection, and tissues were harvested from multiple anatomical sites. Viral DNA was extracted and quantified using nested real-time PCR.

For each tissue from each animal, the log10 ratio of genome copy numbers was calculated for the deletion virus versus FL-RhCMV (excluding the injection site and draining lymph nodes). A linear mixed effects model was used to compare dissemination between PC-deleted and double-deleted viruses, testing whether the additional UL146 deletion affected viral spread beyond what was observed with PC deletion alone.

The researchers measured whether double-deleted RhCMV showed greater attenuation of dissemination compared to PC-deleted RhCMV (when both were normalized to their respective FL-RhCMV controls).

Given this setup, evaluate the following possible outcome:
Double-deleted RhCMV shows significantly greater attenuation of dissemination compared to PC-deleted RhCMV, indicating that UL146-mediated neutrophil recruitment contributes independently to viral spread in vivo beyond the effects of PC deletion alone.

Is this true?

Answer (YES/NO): YES